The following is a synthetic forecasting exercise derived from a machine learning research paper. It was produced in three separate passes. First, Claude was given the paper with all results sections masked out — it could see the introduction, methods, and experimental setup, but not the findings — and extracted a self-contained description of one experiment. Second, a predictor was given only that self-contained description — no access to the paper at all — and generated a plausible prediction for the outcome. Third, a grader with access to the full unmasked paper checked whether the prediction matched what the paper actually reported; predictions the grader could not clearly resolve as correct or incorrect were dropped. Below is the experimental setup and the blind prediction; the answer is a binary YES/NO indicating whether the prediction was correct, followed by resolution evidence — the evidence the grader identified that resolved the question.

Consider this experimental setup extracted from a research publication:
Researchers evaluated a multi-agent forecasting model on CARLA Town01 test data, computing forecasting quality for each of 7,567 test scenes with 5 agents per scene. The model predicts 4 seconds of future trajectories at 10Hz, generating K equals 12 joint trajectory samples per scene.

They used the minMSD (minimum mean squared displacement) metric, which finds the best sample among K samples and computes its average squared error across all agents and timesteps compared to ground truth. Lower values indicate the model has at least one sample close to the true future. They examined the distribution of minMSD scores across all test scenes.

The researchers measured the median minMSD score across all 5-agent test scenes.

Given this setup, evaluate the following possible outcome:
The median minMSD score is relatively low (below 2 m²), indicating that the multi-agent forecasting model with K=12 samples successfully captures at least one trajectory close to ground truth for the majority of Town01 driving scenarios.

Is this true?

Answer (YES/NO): YES